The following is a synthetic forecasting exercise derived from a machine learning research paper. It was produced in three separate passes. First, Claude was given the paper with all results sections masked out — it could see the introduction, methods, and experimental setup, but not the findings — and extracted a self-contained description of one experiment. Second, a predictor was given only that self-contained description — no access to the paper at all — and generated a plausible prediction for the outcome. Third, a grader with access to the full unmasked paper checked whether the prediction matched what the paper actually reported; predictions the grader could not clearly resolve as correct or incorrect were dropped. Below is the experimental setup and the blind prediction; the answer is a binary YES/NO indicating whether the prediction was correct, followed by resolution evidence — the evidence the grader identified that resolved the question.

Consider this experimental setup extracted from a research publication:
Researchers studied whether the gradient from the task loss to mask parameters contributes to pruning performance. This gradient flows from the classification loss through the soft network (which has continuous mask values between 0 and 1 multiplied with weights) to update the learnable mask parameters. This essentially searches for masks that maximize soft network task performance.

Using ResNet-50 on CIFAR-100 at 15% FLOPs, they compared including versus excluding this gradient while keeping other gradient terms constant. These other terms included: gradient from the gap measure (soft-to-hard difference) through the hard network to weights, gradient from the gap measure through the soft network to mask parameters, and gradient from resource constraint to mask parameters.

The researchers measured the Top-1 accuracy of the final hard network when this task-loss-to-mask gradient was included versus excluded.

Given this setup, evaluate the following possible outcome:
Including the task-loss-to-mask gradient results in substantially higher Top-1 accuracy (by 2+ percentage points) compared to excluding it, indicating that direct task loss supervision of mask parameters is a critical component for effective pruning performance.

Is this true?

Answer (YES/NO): NO